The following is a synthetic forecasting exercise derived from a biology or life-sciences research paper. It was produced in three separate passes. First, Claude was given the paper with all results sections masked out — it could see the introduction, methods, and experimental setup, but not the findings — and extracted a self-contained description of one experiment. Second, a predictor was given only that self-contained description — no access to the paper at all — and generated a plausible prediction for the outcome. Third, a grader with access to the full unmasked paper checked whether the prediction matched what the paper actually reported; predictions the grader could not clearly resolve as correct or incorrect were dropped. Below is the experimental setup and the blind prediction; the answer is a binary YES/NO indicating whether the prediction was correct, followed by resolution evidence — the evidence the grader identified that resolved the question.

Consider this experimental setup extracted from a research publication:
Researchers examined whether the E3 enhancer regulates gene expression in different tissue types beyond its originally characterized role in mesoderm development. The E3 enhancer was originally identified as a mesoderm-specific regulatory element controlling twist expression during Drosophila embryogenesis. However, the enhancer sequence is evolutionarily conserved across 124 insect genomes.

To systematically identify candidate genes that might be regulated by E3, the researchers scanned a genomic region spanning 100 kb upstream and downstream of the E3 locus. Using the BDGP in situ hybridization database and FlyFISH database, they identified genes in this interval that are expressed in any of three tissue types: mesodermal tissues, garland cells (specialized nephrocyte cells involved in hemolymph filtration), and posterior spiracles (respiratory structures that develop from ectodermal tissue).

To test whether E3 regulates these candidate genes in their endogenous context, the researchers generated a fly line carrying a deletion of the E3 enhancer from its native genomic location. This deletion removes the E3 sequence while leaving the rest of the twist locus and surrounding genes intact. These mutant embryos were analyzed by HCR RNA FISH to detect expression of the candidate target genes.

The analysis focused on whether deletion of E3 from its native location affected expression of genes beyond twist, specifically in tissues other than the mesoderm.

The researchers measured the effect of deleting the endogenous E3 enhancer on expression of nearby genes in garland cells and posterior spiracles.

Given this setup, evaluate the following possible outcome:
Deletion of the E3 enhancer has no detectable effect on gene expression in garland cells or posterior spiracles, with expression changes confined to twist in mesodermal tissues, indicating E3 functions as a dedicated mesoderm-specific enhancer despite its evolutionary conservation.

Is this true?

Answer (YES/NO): NO